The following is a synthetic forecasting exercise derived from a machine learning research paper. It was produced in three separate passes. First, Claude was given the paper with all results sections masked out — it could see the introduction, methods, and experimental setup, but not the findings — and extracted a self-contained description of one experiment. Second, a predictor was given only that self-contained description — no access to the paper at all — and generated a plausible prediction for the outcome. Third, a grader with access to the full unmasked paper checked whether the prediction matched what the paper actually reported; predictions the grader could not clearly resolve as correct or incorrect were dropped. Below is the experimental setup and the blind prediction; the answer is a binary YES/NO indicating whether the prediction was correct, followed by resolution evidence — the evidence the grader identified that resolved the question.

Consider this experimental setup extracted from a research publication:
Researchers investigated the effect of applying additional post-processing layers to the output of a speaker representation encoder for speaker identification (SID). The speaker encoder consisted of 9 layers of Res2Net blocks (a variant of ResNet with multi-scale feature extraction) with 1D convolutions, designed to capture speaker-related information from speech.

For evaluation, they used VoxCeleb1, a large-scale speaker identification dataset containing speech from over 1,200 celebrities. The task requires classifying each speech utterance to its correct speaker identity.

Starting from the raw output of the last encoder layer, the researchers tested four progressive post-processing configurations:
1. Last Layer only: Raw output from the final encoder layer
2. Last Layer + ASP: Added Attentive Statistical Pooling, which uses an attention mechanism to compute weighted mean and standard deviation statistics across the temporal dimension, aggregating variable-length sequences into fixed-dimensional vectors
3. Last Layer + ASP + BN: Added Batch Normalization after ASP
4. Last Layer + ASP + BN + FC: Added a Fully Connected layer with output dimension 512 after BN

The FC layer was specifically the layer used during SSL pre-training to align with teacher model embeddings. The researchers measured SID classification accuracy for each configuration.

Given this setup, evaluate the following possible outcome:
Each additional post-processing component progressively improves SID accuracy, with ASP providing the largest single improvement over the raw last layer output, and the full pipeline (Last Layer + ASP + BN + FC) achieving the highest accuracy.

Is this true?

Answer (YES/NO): NO